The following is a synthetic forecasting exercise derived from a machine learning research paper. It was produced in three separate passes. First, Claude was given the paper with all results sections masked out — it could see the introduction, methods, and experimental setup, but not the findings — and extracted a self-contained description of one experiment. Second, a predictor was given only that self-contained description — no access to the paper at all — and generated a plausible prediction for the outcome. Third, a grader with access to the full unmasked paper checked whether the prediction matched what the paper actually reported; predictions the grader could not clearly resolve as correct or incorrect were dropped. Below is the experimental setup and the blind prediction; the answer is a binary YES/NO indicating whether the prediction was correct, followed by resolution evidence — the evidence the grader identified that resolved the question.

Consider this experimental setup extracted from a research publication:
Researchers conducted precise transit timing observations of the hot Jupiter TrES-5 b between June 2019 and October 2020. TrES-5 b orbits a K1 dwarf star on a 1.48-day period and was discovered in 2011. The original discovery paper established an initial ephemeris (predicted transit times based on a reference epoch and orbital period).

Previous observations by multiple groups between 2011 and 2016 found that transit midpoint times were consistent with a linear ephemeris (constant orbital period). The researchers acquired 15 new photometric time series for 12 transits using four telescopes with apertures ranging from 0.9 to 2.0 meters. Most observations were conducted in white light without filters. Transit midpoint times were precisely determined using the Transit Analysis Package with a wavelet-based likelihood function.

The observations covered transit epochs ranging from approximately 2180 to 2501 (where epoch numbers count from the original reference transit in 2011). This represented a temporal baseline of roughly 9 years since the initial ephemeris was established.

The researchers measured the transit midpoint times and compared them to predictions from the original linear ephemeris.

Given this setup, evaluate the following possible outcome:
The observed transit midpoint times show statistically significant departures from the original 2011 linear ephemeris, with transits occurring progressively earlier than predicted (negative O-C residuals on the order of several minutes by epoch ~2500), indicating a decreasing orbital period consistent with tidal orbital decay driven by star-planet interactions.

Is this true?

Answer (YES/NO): NO